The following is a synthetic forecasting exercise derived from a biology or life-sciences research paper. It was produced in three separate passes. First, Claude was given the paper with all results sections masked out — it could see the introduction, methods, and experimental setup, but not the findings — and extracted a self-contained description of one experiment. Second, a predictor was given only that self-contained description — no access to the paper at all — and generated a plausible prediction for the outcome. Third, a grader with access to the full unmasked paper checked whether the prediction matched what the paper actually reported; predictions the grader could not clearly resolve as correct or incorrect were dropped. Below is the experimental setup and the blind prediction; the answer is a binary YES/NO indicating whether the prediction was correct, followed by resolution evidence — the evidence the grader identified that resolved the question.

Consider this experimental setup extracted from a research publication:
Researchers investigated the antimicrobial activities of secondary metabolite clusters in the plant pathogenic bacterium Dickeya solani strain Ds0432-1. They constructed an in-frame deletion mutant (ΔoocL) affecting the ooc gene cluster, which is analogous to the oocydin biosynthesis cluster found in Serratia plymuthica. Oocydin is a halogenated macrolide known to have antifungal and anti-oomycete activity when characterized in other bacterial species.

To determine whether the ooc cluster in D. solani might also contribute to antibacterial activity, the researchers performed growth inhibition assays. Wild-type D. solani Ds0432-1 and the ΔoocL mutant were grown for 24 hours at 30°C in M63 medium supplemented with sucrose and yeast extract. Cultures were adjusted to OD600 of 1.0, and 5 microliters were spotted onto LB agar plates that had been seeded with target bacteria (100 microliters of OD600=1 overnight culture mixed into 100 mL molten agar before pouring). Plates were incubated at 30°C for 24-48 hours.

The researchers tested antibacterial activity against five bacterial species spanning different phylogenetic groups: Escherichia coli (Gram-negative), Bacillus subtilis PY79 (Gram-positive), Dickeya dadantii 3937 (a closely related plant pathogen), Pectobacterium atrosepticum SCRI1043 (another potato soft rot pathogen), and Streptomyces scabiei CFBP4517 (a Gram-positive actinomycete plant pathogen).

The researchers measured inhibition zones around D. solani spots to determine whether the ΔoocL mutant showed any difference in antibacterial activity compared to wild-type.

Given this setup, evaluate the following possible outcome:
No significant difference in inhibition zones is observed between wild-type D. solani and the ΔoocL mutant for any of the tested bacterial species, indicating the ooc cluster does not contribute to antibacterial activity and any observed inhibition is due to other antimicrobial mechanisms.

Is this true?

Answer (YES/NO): YES